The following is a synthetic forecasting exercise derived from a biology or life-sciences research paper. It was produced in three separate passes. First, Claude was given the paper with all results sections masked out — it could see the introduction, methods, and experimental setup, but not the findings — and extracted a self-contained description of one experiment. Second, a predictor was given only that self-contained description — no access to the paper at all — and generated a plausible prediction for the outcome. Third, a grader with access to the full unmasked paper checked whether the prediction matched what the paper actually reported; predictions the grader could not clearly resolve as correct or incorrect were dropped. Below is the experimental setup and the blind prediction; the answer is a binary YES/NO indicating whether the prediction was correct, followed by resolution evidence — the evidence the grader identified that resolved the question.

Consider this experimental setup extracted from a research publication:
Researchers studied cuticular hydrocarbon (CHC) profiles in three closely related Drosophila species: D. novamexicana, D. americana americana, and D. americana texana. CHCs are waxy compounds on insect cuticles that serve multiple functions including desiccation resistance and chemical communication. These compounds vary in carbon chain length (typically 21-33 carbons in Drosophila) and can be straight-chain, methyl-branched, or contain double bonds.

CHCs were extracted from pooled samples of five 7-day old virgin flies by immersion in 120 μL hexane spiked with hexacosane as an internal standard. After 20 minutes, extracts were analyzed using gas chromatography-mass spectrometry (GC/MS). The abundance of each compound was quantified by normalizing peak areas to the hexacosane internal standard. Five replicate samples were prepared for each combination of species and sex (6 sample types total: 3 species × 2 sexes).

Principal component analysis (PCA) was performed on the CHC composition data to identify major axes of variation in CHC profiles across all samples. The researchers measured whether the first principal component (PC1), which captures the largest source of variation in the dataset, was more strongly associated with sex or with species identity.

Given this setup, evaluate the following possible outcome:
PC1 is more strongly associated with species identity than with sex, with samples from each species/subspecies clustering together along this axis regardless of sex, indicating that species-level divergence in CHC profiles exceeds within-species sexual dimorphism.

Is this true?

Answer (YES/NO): YES